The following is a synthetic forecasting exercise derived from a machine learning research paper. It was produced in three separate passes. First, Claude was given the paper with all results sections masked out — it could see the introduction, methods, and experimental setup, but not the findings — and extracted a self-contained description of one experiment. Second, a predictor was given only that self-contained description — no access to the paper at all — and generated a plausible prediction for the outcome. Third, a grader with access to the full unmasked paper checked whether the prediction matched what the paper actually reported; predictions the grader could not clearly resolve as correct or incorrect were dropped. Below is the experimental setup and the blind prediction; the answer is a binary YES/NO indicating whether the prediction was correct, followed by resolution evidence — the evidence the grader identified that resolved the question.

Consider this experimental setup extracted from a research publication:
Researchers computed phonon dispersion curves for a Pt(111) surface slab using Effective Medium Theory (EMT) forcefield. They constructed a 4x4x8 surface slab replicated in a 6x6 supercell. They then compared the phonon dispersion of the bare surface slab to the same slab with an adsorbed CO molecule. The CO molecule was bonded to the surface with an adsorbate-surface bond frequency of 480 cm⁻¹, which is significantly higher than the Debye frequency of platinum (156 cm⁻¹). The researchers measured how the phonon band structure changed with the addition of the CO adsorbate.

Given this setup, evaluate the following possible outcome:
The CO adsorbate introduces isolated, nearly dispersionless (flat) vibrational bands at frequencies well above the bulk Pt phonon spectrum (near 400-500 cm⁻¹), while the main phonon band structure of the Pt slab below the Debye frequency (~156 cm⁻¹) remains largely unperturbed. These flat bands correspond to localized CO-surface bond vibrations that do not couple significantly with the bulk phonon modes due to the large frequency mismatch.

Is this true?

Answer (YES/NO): NO